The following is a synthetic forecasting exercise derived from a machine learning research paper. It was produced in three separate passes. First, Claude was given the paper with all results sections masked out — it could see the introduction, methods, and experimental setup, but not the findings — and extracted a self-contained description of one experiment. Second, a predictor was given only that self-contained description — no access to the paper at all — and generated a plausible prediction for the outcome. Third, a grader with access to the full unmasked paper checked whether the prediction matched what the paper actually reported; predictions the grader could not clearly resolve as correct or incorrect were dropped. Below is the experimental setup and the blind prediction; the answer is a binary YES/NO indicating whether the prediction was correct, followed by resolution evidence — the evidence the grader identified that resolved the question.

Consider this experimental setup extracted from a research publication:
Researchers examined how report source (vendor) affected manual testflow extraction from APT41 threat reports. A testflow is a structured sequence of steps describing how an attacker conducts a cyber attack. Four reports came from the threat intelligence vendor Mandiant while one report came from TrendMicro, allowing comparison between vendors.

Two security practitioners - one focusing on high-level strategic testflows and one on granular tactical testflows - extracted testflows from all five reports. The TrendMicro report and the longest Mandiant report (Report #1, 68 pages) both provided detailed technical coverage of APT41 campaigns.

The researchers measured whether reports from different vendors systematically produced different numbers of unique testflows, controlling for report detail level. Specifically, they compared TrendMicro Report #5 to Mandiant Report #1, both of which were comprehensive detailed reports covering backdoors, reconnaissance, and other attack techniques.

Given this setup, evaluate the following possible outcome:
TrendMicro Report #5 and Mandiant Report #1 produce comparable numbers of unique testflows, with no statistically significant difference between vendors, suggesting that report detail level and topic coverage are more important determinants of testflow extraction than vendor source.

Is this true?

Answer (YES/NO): YES